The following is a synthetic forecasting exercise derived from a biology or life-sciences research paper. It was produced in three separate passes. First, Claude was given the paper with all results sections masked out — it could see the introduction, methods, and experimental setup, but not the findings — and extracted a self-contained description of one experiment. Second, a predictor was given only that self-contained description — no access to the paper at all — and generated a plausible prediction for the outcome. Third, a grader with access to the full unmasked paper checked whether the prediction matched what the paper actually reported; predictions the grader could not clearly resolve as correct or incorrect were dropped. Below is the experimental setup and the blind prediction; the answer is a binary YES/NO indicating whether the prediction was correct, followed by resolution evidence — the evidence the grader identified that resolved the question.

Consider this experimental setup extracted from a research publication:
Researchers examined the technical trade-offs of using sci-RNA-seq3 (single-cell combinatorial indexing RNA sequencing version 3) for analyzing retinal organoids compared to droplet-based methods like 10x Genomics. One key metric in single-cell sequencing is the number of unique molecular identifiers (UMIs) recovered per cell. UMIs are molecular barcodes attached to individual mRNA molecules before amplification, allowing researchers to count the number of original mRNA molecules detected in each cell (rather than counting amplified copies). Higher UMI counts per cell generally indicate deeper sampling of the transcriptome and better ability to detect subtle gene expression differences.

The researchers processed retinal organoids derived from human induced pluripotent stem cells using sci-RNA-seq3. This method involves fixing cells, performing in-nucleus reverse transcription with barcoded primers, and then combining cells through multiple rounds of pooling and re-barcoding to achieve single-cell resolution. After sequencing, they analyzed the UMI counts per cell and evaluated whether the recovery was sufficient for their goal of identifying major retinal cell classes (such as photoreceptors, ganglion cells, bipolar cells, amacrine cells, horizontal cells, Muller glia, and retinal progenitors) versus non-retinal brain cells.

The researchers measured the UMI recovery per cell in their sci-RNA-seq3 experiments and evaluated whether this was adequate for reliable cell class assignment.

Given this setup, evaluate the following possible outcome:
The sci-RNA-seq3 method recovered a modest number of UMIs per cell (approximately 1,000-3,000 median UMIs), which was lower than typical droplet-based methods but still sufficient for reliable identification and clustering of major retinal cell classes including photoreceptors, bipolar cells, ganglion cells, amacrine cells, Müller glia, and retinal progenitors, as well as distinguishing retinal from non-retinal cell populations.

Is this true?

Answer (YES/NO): NO